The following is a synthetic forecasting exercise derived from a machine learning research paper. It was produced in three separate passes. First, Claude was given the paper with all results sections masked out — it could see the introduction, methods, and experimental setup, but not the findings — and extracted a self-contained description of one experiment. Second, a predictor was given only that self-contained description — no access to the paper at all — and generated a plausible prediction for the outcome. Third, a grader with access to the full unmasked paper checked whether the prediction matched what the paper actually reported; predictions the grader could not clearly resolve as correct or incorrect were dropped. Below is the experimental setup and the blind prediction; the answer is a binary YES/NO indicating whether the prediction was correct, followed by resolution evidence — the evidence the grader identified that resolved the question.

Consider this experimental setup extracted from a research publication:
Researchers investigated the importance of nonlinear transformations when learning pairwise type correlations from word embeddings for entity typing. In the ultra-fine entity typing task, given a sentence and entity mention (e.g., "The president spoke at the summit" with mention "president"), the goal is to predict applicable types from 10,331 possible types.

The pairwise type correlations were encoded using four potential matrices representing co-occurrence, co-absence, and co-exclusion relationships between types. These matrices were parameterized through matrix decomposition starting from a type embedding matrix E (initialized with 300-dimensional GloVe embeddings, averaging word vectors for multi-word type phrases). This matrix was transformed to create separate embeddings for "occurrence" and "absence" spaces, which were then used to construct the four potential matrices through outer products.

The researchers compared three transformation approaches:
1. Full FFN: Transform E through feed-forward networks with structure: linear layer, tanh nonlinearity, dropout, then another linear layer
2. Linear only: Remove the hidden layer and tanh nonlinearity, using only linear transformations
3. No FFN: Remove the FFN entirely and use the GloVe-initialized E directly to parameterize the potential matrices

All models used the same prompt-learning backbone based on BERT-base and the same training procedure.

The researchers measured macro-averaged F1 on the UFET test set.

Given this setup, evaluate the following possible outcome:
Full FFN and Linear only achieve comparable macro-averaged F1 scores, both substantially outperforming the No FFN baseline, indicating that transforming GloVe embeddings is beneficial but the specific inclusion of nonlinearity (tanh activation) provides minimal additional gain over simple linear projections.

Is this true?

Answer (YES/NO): NO